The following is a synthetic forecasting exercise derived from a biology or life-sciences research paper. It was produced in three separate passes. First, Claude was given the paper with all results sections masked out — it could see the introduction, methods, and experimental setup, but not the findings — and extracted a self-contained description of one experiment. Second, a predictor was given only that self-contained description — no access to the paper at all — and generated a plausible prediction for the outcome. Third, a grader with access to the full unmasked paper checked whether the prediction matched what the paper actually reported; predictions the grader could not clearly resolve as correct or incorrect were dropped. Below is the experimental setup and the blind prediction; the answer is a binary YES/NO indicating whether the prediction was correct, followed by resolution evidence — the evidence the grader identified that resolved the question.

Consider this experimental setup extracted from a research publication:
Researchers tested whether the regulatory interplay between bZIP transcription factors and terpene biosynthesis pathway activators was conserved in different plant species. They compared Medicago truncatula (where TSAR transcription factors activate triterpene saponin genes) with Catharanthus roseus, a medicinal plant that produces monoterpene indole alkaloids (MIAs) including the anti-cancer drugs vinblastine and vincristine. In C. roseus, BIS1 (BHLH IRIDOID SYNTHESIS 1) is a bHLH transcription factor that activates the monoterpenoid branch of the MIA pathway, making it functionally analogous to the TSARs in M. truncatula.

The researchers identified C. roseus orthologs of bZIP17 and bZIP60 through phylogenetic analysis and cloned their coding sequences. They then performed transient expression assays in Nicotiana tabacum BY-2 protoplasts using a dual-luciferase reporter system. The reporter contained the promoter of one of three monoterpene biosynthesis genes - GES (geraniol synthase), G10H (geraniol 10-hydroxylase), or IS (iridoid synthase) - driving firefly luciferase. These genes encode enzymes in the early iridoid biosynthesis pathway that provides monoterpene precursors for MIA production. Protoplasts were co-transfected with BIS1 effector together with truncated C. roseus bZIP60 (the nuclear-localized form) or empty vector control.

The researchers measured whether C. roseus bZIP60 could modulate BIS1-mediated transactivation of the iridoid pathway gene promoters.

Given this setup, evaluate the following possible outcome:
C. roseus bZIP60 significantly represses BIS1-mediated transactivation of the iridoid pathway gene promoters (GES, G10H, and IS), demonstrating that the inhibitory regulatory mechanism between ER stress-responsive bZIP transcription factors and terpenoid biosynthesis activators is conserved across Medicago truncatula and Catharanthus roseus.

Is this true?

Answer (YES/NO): NO